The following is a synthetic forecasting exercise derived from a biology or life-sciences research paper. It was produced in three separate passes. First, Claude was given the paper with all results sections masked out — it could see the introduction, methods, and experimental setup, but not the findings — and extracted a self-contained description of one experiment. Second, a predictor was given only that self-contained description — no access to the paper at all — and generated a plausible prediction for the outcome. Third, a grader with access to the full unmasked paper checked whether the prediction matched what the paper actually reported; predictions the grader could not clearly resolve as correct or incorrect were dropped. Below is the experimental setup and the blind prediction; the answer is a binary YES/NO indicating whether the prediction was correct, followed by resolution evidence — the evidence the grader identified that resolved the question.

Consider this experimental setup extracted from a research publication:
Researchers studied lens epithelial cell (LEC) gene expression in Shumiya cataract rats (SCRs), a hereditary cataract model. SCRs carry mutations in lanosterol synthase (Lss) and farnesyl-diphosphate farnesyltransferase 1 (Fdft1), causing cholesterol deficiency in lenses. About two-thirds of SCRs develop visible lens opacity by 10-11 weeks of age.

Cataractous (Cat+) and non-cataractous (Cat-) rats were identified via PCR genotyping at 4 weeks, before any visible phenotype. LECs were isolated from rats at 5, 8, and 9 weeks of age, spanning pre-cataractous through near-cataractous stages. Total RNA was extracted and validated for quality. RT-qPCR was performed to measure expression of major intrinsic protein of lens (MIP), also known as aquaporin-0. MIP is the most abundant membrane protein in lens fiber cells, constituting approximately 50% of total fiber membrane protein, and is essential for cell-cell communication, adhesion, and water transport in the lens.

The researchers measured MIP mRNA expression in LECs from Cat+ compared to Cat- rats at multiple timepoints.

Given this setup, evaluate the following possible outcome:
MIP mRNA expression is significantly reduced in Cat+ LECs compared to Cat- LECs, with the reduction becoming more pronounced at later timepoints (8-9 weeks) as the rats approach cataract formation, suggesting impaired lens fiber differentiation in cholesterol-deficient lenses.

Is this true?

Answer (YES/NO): NO